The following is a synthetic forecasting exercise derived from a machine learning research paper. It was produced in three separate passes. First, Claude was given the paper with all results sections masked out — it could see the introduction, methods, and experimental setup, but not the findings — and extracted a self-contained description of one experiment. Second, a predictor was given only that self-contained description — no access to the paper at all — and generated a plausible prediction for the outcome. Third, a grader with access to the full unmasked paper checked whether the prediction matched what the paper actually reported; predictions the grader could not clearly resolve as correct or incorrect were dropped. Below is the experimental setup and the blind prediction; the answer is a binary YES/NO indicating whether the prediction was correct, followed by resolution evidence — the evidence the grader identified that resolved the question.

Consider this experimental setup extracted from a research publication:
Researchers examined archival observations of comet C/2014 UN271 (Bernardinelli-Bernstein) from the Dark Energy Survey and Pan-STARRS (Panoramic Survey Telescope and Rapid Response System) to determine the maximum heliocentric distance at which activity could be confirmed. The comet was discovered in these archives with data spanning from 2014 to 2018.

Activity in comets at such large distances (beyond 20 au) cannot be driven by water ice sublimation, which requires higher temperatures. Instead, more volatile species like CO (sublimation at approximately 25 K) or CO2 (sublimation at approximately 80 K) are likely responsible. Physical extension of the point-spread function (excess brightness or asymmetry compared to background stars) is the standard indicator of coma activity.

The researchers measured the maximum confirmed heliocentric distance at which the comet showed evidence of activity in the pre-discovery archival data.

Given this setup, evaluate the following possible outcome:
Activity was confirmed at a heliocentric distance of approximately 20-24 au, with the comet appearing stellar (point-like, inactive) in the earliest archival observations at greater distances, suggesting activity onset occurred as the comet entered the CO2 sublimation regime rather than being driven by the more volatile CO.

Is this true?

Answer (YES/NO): NO